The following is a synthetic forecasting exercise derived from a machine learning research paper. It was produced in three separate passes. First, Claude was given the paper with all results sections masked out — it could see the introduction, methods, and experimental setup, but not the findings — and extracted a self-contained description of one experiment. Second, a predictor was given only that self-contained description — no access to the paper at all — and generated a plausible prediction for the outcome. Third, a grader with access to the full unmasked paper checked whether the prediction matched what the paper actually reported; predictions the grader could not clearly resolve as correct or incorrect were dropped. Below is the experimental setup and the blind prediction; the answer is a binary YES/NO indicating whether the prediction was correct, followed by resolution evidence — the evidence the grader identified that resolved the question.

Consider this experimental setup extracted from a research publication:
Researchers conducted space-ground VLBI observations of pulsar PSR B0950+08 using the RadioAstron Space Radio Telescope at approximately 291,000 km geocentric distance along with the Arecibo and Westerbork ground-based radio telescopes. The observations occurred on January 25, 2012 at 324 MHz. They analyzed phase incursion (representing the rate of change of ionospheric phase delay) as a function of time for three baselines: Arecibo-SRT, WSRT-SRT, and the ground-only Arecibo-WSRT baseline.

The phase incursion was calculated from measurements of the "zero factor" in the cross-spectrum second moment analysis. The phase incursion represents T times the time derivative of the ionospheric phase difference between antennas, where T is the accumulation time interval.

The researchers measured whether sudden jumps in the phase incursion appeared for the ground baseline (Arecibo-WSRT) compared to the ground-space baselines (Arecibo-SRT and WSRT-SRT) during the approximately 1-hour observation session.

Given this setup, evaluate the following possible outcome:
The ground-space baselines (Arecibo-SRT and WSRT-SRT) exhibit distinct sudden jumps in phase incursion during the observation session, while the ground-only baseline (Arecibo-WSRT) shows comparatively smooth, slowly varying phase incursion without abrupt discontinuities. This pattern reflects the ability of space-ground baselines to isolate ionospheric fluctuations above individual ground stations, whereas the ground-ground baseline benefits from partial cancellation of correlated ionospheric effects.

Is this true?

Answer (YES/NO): NO